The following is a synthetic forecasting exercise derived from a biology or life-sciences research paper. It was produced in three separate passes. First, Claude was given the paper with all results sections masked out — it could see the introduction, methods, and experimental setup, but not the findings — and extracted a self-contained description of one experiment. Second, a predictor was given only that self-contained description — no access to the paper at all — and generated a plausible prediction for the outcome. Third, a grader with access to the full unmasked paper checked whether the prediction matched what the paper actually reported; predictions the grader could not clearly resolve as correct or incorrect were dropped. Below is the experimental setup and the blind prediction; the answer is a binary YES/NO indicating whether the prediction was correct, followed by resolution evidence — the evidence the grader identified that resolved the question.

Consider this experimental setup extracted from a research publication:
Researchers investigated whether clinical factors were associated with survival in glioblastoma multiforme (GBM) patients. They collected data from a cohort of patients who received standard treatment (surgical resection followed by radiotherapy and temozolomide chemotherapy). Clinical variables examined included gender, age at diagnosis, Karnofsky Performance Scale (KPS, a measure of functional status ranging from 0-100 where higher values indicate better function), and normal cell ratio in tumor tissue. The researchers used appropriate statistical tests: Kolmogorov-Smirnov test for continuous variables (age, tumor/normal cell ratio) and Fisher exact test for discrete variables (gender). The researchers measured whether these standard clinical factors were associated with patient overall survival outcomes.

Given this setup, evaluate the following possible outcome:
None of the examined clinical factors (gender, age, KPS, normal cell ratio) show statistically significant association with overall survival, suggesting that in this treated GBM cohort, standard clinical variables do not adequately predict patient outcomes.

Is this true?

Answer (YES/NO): YES